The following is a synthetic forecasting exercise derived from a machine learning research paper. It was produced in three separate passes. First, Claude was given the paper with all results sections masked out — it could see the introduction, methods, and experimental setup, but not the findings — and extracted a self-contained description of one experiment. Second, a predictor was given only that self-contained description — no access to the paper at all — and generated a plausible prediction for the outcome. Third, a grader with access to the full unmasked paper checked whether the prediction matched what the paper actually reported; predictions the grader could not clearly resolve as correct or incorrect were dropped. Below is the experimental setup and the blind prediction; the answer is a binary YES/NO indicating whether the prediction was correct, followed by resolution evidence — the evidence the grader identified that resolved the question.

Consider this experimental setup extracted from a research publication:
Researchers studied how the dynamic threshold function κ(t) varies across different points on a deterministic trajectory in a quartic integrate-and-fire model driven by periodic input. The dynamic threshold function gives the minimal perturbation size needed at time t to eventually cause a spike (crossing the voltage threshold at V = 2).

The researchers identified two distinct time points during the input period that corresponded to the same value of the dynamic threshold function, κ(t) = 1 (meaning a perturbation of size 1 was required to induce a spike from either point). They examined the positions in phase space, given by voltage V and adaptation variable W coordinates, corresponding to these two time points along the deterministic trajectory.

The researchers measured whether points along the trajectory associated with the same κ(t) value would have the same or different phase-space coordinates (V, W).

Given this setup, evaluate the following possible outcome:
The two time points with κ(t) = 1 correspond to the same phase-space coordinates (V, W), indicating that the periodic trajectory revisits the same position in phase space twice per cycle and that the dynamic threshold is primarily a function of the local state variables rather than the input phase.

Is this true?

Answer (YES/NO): NO